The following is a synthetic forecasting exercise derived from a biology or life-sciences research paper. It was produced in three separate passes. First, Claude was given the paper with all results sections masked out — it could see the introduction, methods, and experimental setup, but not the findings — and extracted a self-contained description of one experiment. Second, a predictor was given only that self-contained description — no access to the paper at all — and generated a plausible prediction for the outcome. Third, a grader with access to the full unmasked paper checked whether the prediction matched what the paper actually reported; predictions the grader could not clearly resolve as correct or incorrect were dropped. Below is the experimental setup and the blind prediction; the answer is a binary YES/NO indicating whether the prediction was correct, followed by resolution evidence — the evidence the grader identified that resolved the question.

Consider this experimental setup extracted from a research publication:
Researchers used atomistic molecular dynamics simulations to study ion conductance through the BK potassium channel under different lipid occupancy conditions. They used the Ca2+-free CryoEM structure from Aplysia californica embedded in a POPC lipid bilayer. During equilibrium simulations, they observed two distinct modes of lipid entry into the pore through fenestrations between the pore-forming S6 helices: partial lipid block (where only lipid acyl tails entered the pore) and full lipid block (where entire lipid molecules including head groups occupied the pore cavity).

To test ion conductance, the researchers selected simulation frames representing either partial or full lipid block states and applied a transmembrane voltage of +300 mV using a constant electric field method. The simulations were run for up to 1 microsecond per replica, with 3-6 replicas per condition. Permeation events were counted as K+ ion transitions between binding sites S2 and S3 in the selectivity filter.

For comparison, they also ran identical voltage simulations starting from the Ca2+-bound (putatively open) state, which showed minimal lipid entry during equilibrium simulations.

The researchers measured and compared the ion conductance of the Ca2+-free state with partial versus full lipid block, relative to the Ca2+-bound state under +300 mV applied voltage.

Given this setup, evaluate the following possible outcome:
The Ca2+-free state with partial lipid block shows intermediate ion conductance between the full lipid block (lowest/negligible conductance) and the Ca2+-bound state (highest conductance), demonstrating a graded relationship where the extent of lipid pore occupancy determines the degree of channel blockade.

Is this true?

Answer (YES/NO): NO